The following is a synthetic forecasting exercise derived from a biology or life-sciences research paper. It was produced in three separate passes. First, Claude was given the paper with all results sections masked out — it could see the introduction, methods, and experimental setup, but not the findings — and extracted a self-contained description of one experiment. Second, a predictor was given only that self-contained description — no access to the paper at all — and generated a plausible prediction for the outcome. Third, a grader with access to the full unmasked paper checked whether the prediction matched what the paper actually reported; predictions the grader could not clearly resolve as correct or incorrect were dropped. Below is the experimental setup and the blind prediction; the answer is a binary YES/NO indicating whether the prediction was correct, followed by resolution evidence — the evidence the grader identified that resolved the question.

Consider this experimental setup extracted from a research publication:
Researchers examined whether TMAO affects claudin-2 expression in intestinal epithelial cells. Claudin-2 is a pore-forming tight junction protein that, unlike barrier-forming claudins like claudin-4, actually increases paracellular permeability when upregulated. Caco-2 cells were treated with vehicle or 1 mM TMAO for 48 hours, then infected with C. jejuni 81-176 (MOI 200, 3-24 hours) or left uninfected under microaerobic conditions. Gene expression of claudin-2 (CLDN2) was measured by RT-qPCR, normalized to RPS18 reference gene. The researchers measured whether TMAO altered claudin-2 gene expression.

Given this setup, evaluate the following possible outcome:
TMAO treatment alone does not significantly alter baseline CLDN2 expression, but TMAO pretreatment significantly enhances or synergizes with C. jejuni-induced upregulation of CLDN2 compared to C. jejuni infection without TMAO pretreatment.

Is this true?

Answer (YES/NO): NO